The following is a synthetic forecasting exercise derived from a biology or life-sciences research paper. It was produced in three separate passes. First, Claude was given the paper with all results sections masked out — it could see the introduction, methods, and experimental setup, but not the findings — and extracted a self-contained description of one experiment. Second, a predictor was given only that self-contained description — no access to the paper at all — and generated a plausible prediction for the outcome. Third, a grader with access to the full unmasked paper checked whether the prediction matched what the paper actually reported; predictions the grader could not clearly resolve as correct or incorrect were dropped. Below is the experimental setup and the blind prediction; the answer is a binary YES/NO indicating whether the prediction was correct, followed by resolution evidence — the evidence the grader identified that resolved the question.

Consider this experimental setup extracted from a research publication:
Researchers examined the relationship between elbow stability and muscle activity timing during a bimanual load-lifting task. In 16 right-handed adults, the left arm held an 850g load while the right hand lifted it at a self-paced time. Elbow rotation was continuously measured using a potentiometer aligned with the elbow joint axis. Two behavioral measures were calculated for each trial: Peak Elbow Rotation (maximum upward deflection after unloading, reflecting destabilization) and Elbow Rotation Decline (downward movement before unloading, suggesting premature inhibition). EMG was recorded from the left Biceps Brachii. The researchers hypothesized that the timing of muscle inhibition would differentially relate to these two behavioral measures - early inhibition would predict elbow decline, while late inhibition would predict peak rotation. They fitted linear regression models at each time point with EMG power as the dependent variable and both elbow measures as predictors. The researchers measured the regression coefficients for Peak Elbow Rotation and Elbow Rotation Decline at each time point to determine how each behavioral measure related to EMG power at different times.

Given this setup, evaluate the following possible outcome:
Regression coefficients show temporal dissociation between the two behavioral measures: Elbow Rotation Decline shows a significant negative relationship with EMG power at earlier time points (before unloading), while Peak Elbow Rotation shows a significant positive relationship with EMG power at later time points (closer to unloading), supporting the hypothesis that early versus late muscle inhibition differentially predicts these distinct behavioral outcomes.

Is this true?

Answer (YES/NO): NO